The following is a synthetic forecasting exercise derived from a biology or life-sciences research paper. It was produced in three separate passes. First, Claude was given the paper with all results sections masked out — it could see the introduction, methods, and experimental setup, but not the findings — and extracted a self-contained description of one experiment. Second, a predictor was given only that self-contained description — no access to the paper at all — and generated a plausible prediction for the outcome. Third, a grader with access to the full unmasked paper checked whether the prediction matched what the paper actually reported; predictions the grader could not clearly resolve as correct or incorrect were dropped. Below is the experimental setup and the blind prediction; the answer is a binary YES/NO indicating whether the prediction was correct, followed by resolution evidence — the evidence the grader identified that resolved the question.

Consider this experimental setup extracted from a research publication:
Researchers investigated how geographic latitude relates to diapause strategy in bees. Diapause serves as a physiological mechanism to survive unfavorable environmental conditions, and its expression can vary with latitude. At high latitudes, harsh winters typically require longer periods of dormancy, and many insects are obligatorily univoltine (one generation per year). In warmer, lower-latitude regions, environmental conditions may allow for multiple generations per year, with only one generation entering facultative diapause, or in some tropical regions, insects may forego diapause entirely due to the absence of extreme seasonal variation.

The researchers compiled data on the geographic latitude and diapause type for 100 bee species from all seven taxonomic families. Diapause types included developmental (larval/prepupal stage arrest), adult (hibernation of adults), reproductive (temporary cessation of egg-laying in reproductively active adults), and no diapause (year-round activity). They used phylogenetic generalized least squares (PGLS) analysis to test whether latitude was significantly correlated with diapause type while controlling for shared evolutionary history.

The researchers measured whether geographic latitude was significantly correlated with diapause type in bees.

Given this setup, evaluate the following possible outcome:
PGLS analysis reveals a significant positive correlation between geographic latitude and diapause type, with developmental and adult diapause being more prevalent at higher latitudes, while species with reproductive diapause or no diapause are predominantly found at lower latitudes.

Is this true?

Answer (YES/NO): YES